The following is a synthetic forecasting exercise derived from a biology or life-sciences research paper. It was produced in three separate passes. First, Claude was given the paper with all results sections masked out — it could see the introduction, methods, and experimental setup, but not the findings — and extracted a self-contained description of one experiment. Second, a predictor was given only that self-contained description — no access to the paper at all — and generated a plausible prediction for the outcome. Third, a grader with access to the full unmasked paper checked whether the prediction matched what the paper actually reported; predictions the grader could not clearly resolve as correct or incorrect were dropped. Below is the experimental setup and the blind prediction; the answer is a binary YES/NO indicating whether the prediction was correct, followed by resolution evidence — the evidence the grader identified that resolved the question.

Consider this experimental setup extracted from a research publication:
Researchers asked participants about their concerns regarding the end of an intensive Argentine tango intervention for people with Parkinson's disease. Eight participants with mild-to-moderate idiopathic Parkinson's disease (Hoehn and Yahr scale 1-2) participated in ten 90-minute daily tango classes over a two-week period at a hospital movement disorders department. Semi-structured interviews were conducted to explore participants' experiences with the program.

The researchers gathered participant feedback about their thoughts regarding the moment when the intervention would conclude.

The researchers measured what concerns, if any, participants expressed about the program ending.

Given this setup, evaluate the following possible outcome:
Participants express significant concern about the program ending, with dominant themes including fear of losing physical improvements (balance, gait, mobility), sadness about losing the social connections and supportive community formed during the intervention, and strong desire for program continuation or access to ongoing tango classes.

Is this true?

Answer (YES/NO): NO